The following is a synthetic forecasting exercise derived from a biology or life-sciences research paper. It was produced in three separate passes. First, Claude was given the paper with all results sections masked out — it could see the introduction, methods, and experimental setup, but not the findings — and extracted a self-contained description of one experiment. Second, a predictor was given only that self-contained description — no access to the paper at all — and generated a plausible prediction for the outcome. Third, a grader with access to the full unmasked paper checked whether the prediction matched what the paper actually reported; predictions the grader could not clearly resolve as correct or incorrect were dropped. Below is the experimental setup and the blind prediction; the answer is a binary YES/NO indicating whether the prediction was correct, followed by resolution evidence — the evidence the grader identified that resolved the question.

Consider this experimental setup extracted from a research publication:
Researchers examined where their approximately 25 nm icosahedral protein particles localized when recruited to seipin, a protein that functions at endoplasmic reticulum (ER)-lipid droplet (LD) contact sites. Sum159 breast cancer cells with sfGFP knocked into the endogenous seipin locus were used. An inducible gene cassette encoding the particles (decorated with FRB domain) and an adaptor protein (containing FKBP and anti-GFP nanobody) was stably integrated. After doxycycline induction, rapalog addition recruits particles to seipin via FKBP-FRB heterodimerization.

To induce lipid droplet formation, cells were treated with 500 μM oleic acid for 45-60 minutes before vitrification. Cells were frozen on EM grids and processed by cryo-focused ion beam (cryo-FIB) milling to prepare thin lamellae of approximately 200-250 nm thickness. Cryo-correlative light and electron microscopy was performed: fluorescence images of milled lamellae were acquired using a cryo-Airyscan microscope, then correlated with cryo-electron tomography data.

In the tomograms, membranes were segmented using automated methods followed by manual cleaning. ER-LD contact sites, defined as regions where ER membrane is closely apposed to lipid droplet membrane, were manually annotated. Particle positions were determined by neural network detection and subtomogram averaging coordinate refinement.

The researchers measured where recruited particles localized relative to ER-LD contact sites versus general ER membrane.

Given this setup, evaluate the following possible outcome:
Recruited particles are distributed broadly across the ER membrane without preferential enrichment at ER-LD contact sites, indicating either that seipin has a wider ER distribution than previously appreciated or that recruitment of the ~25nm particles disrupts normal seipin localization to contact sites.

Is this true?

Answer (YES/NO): NO